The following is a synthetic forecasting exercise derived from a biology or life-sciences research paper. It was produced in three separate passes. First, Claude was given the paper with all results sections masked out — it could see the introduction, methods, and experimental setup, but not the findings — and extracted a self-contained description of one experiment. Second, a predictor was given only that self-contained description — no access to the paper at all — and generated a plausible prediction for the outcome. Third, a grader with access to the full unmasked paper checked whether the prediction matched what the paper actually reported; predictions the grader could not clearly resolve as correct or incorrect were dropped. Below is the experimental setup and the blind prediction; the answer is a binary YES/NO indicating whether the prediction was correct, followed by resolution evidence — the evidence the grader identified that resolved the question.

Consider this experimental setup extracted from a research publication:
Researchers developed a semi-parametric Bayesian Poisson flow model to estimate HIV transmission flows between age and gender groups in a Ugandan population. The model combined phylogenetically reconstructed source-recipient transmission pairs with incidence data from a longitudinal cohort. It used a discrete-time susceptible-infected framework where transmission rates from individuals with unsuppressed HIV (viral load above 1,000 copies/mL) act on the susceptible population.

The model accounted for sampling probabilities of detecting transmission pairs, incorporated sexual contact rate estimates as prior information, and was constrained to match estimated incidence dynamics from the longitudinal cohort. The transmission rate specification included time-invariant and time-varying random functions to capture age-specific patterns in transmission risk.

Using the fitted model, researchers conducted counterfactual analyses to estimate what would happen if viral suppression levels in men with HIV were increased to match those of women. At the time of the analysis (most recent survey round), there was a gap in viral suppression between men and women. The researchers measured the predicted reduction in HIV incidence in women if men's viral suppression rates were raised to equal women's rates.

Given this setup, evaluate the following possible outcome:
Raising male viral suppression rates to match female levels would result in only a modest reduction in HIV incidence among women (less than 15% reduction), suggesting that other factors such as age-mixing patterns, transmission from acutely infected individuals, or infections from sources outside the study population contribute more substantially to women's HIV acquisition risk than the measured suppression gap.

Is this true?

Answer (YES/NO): NO